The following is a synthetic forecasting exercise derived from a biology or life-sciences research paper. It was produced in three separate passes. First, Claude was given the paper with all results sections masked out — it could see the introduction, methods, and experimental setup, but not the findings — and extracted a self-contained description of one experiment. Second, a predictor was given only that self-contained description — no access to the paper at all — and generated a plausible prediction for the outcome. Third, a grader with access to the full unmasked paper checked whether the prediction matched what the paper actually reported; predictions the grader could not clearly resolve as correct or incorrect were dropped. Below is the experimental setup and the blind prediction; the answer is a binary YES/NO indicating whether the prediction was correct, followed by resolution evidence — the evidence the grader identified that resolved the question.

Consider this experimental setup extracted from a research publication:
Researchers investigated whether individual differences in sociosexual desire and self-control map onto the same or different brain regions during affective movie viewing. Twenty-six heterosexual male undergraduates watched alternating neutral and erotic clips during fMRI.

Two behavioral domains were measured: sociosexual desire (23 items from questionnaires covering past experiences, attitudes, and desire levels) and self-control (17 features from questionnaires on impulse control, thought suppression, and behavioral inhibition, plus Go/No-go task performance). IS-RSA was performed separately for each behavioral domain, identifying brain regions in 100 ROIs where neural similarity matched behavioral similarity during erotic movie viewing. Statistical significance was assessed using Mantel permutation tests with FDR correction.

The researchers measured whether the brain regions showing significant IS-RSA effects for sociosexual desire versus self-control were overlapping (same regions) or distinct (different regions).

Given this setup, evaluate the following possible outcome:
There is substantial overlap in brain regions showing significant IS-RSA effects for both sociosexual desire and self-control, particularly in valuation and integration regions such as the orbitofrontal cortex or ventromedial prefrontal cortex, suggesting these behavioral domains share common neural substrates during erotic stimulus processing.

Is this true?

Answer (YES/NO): NO